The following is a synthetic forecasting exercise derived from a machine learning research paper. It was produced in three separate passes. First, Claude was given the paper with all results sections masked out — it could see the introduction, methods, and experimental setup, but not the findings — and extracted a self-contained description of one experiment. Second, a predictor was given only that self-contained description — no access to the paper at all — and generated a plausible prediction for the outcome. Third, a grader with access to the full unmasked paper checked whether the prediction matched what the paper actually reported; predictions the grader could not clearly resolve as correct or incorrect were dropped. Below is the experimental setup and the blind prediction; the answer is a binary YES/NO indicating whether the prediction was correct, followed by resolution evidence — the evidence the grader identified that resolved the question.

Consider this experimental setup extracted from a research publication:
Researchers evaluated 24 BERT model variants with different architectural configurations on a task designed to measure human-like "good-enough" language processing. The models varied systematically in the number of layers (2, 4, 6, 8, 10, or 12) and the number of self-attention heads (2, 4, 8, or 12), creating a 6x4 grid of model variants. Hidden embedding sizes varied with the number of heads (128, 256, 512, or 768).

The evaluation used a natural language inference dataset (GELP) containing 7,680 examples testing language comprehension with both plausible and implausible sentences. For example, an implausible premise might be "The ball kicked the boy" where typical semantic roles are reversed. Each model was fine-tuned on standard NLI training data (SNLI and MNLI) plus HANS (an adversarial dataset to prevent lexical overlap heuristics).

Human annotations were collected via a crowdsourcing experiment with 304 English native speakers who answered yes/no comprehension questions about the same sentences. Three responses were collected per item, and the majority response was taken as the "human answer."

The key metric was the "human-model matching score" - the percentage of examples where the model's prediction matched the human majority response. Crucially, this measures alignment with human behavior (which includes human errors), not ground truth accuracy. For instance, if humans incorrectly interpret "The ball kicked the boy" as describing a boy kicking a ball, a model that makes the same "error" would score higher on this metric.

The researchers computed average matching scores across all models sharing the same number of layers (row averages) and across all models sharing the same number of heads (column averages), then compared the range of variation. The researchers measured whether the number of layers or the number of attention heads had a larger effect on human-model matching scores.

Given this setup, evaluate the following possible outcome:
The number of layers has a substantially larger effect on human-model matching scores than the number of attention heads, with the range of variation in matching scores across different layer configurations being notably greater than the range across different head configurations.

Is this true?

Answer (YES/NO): NO